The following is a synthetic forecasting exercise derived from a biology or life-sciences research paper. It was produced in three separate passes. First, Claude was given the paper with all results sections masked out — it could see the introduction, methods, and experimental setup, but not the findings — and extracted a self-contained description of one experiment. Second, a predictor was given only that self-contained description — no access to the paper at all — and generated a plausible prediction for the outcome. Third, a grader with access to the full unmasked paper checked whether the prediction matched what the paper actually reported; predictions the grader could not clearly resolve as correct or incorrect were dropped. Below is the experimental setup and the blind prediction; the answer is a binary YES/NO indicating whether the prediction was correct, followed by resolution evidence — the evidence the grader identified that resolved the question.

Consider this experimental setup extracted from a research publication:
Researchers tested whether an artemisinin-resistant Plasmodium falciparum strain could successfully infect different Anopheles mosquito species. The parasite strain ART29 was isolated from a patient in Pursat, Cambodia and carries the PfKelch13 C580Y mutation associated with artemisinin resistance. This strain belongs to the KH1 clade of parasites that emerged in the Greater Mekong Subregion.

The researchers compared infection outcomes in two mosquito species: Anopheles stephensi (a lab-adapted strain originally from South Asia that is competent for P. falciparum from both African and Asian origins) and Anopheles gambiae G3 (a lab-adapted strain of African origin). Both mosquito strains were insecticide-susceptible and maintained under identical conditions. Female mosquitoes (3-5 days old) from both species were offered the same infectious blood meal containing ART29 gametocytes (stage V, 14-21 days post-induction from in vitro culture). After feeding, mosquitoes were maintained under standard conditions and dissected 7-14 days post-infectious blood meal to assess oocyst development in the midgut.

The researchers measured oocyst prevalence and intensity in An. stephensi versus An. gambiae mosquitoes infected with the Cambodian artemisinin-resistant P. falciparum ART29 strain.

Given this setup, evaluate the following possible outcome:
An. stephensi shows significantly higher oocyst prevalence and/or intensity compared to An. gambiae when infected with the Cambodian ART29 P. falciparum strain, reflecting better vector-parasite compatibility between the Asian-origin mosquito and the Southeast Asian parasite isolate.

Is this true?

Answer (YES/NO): YES